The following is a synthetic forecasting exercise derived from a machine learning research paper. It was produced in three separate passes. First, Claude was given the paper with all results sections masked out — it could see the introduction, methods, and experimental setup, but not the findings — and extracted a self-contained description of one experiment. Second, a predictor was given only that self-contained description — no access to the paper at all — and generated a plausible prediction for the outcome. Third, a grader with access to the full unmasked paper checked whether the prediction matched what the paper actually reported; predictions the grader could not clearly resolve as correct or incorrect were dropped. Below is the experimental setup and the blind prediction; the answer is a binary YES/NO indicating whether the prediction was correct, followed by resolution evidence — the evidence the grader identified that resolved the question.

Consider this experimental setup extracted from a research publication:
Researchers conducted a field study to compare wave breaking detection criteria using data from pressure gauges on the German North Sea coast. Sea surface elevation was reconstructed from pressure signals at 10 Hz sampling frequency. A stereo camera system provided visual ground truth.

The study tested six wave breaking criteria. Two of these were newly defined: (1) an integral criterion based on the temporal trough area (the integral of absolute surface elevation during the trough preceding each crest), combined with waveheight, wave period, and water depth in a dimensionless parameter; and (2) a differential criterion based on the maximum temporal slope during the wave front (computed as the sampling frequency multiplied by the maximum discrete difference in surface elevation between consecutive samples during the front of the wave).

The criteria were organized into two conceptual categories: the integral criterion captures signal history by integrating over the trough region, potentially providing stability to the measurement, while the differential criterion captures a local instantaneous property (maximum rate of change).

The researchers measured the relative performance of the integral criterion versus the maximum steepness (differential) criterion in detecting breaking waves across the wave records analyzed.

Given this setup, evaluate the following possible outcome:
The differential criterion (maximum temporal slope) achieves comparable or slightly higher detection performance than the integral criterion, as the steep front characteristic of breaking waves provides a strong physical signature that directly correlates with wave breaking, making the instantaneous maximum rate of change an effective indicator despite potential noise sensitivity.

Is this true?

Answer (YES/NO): NO